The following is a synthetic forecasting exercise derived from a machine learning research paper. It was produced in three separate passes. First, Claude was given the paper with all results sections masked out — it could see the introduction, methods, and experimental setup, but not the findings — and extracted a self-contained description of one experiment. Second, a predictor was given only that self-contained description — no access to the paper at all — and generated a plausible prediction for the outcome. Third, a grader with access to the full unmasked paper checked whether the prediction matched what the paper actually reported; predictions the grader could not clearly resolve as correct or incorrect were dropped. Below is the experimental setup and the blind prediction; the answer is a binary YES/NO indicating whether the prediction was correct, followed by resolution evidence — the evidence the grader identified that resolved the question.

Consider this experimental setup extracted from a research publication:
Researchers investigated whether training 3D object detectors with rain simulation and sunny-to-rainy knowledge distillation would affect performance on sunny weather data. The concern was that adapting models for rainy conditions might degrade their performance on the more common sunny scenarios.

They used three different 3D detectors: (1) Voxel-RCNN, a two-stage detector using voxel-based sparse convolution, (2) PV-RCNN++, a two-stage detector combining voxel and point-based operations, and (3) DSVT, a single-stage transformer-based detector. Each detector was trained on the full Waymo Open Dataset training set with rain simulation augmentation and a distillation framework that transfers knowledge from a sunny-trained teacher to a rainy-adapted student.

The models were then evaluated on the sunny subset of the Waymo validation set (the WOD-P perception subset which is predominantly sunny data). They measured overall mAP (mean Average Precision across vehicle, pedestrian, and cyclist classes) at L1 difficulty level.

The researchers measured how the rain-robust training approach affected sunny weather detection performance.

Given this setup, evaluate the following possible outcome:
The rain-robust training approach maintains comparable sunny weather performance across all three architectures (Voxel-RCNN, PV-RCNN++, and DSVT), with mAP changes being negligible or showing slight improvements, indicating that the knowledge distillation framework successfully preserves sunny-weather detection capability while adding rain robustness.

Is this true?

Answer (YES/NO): YES